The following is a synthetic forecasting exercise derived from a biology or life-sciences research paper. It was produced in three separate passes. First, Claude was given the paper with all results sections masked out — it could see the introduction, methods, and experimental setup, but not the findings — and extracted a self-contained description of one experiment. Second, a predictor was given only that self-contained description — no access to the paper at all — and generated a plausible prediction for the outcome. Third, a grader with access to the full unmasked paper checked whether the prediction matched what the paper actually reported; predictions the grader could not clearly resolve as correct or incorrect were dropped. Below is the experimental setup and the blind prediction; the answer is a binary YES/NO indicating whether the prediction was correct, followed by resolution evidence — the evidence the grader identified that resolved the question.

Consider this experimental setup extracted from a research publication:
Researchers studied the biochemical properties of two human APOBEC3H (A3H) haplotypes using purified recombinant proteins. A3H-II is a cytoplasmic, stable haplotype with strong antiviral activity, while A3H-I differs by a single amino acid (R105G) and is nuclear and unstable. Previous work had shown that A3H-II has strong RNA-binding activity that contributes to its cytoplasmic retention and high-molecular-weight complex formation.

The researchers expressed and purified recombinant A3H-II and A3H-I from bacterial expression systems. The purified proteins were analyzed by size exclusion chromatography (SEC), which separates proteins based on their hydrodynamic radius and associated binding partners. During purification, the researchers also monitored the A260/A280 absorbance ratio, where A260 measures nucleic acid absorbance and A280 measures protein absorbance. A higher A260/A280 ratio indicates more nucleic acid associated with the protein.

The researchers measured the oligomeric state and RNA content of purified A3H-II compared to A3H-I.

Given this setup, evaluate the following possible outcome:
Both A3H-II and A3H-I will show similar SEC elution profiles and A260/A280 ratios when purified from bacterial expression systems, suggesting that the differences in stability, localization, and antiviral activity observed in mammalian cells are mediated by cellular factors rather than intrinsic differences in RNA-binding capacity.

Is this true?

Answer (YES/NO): NO